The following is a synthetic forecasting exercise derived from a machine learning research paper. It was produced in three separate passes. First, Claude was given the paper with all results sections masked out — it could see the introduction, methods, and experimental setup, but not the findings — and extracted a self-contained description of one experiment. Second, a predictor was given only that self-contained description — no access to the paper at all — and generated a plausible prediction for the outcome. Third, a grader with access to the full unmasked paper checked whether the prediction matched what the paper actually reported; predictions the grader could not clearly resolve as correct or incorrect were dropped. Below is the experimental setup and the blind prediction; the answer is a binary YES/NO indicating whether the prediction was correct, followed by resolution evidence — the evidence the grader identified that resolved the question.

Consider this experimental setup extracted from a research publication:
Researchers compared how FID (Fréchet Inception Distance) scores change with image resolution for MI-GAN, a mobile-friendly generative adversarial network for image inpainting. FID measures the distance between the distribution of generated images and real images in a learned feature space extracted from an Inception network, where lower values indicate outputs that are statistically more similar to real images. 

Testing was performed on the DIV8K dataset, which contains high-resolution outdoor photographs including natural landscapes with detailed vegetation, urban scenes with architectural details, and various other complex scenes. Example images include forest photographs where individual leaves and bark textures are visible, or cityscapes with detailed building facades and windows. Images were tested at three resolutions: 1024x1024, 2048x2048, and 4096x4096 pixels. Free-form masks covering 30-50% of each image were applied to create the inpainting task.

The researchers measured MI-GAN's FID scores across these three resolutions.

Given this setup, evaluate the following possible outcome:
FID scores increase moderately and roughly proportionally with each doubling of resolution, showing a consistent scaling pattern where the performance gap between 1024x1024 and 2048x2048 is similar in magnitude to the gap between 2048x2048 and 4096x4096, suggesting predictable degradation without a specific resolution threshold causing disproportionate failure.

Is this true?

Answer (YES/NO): NO